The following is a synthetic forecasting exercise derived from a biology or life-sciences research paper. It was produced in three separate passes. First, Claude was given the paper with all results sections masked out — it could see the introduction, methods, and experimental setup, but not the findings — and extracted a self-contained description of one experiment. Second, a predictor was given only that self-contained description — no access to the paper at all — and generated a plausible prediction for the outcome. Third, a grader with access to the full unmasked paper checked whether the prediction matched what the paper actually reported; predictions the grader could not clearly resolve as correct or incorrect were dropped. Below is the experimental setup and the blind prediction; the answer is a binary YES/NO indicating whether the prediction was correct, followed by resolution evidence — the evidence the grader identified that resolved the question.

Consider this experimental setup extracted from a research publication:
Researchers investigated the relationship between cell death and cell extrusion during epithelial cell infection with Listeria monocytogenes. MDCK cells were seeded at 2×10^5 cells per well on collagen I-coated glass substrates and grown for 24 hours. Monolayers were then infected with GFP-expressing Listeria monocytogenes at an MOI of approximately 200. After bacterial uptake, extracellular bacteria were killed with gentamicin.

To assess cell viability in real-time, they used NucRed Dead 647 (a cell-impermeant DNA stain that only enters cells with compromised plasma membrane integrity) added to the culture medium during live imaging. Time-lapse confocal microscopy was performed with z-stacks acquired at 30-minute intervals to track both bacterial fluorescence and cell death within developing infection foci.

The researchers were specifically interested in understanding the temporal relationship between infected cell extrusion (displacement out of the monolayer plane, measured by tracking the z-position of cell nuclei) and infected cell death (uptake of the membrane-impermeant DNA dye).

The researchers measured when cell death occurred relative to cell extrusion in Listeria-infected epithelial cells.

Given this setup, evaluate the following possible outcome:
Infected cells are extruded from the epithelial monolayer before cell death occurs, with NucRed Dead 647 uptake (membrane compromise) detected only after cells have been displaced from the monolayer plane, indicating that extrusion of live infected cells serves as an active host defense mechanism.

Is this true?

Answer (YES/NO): YES